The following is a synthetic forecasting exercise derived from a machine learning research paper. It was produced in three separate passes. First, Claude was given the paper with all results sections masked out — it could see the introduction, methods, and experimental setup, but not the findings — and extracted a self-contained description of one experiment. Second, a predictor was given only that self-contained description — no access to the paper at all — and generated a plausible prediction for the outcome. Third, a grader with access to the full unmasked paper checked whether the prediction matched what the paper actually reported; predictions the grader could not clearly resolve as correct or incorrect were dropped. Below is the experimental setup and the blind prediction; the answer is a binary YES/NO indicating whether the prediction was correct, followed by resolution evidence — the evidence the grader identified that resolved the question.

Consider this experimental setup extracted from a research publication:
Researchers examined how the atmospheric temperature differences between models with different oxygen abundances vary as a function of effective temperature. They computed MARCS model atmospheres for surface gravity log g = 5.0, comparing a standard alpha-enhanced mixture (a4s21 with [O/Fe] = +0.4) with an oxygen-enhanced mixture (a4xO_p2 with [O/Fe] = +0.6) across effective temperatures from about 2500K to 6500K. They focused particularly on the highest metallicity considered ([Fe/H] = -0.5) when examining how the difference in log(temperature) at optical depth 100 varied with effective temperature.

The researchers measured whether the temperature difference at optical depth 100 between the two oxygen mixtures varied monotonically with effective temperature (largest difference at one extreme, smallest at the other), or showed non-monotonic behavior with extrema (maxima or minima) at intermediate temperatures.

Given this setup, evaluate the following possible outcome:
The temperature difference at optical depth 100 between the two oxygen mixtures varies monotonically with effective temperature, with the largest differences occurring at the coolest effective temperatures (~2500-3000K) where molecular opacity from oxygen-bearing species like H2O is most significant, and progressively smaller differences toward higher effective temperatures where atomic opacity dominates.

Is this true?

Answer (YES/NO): NO